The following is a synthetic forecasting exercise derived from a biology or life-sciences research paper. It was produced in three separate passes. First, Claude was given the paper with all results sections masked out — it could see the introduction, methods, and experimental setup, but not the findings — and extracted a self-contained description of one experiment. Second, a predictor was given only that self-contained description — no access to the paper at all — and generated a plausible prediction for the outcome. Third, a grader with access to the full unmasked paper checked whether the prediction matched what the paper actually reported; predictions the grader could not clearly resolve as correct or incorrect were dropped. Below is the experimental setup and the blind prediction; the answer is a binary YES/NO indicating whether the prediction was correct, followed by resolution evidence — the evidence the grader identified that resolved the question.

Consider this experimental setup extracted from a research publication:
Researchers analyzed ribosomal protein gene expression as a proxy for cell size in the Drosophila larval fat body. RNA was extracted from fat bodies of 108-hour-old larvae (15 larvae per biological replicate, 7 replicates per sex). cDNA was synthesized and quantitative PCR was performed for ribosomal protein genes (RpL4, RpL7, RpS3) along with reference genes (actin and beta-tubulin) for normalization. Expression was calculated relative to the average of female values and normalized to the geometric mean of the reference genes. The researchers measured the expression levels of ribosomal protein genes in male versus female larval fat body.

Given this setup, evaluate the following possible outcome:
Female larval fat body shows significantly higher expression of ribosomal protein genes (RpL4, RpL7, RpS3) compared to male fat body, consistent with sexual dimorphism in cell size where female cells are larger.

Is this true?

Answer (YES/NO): YES